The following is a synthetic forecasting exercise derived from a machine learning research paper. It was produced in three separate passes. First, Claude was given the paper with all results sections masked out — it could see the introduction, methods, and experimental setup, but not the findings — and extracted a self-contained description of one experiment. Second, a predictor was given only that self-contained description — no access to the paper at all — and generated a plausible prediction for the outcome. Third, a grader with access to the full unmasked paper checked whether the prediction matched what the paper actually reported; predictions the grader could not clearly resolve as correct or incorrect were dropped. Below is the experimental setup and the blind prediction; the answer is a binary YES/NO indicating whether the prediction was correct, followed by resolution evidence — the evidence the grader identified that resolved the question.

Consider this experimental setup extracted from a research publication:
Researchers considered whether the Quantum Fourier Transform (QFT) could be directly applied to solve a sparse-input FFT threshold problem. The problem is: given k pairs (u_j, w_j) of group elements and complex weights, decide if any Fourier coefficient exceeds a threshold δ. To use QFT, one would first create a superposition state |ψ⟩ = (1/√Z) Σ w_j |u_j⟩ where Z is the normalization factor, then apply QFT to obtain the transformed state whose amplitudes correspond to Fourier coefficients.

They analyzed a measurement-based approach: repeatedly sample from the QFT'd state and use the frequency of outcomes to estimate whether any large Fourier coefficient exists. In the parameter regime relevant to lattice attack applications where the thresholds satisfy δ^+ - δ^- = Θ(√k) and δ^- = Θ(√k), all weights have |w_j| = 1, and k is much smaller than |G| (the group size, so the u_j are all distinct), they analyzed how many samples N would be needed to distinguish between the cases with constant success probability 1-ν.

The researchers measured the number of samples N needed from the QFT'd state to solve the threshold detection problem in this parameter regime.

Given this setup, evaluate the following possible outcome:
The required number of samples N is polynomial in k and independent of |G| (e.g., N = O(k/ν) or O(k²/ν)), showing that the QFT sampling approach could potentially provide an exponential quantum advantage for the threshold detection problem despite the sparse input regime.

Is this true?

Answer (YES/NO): NO